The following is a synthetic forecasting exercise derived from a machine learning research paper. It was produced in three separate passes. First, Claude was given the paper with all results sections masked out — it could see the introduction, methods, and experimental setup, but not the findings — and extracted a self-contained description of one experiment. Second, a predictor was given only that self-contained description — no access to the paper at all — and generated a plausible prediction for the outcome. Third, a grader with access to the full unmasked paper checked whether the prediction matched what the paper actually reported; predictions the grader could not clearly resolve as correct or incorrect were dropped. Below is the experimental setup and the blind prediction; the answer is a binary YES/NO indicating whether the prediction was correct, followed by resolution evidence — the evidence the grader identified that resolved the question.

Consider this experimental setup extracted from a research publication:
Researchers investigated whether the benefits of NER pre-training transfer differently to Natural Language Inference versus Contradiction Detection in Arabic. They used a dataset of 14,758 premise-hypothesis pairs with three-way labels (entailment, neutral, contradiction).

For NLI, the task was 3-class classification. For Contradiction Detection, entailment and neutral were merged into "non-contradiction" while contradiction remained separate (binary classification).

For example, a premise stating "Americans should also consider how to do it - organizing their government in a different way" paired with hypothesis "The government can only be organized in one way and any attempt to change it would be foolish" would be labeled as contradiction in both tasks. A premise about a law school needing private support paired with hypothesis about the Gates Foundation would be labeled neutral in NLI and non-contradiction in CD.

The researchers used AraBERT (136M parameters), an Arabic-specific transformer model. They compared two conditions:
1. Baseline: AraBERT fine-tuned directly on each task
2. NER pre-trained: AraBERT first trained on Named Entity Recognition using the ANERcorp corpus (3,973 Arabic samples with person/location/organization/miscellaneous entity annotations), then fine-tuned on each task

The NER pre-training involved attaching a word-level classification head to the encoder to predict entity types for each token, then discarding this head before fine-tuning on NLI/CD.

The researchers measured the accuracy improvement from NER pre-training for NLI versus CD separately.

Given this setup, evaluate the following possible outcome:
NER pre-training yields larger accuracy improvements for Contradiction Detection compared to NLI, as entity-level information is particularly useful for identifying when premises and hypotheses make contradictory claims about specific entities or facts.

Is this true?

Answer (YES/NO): NO